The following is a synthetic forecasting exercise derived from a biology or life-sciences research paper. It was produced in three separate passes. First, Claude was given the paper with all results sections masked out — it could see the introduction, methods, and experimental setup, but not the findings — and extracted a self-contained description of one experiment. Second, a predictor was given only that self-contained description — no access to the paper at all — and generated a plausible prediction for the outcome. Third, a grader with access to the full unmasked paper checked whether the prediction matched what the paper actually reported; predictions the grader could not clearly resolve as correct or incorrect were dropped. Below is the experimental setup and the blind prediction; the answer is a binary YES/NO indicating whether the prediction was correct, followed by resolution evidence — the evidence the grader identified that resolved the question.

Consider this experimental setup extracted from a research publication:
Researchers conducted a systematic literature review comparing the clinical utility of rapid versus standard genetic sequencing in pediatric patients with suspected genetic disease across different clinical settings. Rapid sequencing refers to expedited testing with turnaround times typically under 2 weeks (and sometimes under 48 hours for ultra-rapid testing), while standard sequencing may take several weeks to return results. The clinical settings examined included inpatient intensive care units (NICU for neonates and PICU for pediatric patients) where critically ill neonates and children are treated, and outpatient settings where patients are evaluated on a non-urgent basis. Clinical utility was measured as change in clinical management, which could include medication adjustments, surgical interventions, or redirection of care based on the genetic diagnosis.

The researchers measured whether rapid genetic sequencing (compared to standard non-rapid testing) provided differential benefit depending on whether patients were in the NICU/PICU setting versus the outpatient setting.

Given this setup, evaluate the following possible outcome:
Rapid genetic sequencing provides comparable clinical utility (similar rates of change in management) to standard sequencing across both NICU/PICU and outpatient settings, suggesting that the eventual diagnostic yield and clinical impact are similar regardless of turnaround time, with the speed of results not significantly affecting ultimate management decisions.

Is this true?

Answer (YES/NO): NO